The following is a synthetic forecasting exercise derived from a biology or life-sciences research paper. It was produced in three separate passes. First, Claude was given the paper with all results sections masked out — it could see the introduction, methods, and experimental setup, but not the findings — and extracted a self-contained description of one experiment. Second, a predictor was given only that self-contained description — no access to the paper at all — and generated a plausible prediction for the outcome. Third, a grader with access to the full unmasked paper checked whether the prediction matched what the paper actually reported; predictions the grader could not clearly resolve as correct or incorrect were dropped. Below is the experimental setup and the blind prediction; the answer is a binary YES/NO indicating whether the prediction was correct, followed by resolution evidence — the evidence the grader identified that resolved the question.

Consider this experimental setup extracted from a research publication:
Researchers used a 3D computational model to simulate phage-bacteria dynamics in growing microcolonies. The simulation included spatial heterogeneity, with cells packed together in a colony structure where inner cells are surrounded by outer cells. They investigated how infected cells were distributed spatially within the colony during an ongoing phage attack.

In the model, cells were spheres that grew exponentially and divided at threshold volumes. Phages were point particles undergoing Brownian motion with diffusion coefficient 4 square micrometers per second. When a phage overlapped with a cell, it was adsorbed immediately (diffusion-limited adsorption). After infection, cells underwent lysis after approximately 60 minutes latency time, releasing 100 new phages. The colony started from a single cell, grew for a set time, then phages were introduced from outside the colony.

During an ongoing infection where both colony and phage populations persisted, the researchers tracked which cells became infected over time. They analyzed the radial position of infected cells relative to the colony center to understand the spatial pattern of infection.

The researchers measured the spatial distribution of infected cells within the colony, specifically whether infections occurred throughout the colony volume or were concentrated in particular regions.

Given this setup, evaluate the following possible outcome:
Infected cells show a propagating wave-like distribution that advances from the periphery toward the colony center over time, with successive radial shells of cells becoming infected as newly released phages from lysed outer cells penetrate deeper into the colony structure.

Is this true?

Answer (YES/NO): NO